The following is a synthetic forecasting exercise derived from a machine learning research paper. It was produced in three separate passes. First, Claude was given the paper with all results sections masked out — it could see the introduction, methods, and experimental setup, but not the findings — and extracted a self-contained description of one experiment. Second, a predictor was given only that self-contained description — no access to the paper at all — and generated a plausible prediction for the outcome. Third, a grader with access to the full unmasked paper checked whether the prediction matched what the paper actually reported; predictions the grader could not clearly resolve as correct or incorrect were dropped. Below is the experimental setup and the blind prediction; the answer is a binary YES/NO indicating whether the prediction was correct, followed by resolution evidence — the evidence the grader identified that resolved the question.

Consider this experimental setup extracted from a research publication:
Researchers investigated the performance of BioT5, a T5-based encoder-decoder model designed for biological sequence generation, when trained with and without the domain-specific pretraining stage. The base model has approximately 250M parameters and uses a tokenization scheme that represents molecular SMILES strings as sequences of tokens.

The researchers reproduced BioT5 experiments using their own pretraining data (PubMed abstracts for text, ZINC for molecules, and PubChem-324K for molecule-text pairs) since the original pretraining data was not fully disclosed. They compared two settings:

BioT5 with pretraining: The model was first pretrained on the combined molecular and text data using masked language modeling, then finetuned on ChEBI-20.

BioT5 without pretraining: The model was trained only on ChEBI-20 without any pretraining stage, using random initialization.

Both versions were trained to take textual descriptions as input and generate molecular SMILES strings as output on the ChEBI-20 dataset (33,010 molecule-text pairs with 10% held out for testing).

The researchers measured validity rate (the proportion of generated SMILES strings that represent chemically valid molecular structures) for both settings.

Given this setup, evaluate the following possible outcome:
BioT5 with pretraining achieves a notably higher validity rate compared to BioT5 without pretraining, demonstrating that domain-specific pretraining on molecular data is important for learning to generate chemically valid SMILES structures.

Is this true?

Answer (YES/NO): NO